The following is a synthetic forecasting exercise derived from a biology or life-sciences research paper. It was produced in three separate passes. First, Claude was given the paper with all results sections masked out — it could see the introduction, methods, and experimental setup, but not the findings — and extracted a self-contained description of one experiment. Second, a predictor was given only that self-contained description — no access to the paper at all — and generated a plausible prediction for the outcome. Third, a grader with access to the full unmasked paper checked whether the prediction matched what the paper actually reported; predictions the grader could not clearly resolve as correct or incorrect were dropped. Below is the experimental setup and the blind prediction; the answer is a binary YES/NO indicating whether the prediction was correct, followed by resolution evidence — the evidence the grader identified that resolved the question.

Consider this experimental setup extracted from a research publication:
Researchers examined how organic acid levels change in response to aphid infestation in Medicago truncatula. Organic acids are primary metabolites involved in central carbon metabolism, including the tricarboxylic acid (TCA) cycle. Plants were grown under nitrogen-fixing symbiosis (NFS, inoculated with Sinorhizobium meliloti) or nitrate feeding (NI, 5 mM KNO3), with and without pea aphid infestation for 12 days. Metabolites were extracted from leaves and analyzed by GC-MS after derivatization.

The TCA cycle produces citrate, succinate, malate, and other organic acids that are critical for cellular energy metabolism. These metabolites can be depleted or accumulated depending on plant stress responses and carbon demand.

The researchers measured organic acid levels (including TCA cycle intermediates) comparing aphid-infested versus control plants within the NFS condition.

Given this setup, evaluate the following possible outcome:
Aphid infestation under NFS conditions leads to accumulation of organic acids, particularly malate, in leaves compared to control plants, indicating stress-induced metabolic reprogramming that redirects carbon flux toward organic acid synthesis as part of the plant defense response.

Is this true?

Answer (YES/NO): NO